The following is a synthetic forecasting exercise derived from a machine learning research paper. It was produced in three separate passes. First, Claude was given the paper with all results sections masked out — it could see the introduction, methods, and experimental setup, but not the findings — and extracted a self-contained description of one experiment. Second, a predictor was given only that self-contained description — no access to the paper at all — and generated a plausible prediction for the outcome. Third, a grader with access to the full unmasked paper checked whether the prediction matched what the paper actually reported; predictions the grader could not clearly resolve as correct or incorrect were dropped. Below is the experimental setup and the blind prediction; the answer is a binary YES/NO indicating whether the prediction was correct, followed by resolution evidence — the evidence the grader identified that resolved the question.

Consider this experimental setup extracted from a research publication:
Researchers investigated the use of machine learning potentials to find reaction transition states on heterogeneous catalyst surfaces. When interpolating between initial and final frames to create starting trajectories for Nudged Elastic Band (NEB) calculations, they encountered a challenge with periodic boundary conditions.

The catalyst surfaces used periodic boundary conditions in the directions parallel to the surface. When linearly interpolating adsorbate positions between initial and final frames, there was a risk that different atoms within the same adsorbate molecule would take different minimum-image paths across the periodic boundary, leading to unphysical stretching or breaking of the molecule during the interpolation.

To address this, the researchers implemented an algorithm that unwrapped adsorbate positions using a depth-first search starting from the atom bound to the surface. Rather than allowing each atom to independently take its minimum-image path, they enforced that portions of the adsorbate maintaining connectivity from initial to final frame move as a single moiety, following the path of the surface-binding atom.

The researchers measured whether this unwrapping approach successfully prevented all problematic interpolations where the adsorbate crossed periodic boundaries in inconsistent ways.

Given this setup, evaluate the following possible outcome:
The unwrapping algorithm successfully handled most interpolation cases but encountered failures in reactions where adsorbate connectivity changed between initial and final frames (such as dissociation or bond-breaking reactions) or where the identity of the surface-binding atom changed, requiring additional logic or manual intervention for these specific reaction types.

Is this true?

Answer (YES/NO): NO